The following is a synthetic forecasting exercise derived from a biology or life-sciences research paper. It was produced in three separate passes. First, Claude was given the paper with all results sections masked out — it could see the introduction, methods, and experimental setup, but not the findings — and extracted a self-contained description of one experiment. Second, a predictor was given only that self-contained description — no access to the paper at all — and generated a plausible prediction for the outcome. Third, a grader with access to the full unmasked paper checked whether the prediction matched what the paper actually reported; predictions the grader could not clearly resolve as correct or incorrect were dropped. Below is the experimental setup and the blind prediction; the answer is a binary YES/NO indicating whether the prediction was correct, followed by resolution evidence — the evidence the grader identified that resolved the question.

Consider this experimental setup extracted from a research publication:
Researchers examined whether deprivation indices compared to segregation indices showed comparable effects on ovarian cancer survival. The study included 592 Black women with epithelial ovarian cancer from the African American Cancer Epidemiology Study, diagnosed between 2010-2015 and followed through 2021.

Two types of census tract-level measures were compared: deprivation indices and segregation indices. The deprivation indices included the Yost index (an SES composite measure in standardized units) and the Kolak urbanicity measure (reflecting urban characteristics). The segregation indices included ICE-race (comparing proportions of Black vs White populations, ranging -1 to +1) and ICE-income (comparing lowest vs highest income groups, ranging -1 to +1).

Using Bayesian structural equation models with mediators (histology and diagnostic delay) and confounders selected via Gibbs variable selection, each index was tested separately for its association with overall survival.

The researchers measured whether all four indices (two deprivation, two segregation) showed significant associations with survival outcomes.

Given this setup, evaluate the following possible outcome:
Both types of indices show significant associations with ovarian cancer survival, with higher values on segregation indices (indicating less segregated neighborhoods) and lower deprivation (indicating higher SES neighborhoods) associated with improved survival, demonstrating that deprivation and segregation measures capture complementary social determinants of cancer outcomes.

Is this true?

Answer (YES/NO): NO